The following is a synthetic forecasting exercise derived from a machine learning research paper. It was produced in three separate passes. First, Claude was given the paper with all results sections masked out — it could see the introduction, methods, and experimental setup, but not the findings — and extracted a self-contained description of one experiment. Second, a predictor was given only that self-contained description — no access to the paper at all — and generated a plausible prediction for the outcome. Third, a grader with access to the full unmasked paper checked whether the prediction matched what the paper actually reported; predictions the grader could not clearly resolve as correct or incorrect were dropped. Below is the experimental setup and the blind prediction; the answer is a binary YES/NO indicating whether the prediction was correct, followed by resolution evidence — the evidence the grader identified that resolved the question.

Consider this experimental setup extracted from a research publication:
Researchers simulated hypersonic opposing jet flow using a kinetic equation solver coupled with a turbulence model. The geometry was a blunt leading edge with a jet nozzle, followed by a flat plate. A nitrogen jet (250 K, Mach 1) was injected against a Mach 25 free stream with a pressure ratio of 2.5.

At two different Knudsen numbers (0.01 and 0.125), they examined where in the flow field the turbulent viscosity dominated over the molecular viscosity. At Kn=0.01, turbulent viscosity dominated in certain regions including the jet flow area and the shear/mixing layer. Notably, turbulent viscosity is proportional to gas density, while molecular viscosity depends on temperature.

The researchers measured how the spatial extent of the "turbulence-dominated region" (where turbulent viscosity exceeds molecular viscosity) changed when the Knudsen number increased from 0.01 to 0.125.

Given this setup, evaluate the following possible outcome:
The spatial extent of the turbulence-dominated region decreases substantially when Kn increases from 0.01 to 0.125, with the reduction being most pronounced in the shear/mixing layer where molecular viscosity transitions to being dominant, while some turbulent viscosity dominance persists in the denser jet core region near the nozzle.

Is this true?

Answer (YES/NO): YES